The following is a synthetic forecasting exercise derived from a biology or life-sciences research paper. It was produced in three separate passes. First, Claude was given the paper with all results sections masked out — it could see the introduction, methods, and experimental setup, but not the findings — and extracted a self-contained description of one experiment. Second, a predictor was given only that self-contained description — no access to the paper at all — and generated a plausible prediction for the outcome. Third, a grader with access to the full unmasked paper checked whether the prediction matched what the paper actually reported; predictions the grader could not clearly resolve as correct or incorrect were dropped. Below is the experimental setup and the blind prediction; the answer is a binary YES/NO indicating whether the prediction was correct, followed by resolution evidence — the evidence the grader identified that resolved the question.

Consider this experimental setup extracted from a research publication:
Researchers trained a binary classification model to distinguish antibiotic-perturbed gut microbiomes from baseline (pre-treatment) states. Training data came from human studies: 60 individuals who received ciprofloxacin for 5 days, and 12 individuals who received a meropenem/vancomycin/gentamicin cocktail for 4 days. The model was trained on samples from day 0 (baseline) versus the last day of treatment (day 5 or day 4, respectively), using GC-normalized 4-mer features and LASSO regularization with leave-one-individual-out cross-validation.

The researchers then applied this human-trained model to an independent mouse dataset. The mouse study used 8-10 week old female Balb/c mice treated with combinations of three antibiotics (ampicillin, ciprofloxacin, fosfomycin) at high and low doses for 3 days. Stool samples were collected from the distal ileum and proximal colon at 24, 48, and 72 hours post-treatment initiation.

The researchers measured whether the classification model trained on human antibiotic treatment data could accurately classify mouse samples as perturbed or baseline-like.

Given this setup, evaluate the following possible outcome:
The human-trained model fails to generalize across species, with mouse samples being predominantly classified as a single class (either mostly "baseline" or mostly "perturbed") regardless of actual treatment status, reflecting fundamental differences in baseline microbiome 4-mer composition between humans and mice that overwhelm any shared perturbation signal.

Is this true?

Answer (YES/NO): NO